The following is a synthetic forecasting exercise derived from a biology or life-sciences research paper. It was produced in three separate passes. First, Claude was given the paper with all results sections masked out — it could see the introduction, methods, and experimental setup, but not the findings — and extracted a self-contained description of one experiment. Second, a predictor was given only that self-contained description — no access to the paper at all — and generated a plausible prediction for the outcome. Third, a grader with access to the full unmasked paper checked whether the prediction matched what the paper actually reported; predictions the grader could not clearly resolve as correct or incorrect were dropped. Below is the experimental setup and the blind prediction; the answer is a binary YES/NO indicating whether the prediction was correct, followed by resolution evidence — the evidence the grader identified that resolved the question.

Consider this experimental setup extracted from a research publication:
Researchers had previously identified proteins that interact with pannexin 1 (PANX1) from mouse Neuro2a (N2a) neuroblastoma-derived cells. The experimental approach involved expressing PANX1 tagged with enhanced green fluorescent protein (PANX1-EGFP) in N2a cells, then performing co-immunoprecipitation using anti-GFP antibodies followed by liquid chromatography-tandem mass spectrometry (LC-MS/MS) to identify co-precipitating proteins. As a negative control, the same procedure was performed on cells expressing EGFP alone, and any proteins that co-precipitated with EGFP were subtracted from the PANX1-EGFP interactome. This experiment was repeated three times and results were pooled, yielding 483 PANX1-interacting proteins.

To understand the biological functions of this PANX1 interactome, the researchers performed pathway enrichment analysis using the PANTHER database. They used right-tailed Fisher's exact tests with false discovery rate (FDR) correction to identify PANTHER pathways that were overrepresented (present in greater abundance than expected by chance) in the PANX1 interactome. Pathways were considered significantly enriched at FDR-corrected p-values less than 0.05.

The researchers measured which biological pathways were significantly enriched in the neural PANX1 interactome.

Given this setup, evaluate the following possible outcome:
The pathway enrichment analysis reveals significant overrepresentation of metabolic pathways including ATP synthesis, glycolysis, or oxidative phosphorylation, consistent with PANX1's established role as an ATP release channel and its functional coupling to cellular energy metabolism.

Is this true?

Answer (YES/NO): NO